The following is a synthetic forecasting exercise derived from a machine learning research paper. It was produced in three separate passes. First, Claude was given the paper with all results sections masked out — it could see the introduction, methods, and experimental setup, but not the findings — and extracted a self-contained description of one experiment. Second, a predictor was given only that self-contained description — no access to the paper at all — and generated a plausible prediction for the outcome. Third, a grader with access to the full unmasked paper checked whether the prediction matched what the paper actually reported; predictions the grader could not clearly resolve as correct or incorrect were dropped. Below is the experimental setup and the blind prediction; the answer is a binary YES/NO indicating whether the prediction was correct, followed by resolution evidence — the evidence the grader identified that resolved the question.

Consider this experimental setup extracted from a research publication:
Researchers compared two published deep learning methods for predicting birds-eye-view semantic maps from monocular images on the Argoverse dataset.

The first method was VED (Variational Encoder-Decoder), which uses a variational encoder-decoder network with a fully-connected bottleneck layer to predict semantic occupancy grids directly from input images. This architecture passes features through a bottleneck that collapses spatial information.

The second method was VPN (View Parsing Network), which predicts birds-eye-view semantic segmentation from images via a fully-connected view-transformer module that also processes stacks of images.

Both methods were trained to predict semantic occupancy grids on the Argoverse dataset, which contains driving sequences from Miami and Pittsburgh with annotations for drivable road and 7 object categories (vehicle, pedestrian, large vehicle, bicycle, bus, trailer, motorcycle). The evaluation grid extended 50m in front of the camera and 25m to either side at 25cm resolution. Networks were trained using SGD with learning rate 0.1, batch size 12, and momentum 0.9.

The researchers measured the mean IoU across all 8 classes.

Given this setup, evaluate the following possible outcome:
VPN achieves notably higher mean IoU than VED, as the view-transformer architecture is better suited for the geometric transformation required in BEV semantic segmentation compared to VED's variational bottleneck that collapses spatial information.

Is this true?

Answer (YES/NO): YES